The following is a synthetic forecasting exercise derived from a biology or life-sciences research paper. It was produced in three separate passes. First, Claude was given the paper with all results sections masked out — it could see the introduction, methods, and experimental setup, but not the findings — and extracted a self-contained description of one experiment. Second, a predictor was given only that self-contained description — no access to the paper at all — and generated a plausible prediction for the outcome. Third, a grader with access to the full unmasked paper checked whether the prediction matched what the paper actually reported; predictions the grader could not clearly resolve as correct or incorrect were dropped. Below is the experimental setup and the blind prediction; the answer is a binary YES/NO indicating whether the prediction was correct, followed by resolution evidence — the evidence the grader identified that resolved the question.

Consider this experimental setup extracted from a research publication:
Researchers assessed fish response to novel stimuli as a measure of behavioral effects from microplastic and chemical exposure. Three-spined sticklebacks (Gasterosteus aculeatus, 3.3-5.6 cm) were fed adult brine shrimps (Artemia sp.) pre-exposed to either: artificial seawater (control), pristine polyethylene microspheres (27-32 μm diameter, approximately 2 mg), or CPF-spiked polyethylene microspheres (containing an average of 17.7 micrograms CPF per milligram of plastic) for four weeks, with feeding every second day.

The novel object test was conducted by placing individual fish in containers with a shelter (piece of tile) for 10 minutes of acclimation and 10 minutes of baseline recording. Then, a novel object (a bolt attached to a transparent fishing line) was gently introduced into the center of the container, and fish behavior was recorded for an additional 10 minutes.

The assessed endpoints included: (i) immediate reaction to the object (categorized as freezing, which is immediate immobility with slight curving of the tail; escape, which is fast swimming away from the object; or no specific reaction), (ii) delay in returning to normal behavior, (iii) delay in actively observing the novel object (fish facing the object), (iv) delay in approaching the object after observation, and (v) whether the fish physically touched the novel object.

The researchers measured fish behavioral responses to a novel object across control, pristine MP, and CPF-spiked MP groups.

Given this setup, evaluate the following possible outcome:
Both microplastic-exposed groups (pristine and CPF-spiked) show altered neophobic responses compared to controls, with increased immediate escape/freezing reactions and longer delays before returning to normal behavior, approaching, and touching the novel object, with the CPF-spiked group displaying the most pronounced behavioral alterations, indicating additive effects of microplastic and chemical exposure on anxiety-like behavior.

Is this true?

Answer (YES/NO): NO